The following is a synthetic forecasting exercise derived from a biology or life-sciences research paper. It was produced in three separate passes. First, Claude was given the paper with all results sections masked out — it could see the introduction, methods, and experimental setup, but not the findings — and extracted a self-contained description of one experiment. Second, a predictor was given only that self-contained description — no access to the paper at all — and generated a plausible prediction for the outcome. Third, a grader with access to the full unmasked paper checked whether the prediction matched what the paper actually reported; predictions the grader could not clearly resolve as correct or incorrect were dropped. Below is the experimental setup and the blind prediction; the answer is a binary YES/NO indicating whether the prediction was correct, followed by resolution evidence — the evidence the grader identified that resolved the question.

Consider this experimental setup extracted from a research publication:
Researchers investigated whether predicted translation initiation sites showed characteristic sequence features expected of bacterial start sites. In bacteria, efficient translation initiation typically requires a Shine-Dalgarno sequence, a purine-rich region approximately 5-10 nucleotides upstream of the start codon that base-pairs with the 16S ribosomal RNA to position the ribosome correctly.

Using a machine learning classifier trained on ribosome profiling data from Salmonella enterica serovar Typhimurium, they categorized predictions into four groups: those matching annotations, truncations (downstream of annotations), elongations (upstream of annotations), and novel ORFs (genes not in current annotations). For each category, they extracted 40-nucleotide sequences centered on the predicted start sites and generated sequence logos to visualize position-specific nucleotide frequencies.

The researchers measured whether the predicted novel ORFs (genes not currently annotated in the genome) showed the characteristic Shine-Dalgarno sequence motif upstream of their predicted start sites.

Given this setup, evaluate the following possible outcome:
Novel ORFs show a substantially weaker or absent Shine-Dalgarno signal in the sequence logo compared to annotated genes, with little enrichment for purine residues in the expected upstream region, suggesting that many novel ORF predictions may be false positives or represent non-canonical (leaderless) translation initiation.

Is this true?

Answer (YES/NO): NO